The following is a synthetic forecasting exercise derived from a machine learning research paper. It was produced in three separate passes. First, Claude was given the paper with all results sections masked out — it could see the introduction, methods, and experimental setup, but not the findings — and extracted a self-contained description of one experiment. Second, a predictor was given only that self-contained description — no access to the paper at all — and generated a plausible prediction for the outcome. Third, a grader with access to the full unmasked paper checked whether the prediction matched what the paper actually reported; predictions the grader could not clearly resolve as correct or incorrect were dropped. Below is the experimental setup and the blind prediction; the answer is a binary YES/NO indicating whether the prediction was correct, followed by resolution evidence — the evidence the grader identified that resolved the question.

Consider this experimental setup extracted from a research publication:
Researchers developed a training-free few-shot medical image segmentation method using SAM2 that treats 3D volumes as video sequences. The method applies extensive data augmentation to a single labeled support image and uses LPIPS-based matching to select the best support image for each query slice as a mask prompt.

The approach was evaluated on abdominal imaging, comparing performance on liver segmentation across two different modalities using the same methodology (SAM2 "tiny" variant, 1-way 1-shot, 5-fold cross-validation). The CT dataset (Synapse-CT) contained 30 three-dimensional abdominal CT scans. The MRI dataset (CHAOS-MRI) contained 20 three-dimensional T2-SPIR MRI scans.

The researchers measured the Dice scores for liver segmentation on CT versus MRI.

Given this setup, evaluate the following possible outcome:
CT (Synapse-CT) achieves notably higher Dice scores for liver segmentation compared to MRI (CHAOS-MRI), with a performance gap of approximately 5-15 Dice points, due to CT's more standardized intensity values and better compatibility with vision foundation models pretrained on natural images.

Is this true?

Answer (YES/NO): YES